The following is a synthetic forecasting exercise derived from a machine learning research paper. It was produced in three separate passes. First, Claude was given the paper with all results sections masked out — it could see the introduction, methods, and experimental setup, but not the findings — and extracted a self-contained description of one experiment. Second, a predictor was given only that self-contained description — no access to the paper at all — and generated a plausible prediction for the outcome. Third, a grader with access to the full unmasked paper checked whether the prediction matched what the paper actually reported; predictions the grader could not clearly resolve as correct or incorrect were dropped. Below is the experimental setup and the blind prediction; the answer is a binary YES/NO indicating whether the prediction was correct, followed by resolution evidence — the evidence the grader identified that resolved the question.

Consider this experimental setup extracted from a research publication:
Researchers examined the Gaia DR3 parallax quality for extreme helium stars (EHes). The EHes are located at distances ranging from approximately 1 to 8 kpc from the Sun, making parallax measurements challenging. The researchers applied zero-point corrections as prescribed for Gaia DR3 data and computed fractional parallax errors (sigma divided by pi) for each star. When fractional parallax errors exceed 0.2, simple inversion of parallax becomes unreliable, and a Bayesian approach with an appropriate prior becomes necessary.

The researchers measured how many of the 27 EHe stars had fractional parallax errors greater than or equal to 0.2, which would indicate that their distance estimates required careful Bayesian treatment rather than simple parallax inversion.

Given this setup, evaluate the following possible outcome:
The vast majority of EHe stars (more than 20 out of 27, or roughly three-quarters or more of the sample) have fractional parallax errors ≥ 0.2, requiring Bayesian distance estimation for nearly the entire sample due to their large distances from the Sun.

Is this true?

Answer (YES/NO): NO